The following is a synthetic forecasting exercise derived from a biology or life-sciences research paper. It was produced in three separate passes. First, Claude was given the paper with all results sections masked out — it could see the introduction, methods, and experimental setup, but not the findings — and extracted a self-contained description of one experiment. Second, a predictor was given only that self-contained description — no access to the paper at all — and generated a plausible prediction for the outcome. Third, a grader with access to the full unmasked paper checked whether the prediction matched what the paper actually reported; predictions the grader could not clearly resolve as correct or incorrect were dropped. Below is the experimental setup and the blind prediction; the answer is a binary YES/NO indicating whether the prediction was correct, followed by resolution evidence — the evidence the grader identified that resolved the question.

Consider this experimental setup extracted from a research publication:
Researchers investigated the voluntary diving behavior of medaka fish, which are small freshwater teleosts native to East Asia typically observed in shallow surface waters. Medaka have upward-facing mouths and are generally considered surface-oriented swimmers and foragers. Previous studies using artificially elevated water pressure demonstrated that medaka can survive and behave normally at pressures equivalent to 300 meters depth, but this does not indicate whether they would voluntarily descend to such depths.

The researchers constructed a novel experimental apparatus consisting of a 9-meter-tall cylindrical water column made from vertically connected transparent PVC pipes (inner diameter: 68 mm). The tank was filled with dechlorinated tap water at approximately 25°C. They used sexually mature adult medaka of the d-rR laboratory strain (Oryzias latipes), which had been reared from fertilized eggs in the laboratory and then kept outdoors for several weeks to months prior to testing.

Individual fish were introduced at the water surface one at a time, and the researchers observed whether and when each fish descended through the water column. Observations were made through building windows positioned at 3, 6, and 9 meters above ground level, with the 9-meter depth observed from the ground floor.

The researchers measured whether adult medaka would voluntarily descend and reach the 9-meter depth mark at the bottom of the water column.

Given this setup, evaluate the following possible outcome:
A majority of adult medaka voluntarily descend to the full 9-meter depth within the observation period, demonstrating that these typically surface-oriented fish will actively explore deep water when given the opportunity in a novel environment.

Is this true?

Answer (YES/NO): YES